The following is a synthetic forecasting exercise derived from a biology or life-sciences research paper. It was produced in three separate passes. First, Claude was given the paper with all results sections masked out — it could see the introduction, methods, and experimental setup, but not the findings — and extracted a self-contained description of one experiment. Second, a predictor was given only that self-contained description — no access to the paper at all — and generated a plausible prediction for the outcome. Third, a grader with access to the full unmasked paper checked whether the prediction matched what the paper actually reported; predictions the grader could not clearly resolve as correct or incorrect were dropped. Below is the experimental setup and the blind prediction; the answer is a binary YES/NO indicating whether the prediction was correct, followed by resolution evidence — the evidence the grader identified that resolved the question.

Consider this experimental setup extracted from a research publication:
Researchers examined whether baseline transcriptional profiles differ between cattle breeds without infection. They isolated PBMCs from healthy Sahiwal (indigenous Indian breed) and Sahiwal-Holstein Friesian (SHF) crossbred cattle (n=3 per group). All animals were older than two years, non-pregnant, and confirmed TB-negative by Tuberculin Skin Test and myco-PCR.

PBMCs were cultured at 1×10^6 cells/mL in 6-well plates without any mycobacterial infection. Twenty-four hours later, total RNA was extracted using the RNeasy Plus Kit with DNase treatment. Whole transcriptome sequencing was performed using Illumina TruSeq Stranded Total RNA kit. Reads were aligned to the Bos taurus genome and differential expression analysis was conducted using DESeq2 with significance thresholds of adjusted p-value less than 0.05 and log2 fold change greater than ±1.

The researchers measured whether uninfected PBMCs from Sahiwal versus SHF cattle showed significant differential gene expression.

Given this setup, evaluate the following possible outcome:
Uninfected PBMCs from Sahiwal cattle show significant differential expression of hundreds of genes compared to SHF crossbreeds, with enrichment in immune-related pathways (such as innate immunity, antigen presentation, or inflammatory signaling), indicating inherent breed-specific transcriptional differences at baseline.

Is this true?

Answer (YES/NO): NO